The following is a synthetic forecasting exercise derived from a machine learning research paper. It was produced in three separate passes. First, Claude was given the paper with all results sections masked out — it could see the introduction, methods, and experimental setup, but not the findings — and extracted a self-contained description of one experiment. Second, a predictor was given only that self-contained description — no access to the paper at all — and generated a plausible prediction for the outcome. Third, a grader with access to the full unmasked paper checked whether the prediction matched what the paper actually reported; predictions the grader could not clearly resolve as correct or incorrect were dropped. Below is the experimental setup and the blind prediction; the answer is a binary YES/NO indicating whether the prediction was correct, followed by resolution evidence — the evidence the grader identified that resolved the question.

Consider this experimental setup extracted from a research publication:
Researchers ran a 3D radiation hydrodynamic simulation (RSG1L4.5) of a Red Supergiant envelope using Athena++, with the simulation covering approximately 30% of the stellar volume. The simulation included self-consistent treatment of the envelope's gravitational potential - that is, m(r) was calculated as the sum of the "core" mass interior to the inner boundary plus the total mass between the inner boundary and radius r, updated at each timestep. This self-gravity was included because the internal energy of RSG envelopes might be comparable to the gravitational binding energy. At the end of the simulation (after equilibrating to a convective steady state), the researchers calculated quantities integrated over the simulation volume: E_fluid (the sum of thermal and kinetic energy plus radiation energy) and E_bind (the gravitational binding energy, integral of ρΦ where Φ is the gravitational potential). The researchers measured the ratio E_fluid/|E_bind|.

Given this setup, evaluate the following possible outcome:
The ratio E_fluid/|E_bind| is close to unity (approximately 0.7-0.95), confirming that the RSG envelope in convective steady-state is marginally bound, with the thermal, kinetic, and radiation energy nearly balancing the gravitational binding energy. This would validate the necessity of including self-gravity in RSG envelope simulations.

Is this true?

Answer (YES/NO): NO